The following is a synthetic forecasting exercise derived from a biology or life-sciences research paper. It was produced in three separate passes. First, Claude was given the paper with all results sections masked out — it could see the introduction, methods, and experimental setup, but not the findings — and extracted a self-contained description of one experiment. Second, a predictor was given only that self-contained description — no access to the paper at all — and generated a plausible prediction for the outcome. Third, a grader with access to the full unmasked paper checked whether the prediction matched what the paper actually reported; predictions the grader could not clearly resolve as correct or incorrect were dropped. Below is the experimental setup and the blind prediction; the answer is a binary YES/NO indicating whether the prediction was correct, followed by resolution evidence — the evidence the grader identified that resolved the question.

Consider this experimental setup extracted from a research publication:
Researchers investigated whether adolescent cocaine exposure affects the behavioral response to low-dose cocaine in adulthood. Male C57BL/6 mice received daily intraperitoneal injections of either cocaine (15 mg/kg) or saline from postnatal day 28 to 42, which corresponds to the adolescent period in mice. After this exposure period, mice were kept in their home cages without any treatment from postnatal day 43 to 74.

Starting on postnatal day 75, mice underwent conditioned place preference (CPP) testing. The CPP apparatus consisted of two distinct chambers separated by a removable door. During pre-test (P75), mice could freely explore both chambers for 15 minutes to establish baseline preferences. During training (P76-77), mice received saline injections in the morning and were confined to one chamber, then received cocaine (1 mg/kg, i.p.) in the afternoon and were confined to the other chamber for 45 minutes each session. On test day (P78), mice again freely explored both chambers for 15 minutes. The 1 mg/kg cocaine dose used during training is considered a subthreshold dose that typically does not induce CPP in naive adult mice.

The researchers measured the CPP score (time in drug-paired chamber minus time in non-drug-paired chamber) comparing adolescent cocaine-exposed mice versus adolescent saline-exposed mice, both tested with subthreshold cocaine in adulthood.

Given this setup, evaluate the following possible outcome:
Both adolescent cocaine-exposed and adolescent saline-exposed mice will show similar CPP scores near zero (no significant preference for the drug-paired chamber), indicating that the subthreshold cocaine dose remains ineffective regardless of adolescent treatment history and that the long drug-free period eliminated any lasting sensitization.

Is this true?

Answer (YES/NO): NO